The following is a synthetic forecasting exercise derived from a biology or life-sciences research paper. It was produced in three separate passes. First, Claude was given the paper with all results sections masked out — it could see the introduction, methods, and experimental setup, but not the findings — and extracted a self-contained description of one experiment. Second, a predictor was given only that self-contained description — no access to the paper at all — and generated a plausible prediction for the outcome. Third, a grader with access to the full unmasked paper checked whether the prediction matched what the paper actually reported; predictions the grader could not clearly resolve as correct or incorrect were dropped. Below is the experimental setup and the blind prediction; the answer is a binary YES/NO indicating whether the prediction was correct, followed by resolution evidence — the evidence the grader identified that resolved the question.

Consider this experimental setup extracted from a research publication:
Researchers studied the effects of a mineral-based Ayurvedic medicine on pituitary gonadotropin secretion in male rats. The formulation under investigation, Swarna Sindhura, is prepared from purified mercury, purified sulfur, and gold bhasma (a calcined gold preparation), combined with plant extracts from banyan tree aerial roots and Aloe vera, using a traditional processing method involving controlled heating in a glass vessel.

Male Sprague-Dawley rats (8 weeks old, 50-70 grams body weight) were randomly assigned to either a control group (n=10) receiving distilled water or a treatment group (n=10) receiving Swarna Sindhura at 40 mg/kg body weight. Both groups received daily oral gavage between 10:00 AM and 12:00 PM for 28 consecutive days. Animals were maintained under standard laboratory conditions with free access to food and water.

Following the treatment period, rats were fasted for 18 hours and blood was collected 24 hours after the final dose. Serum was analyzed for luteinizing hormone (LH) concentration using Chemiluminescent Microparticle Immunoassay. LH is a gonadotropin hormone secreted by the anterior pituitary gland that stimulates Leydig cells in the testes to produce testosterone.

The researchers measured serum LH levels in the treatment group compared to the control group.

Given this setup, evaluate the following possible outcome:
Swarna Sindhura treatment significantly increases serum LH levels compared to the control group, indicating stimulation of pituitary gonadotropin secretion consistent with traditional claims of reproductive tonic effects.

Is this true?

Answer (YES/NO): NO